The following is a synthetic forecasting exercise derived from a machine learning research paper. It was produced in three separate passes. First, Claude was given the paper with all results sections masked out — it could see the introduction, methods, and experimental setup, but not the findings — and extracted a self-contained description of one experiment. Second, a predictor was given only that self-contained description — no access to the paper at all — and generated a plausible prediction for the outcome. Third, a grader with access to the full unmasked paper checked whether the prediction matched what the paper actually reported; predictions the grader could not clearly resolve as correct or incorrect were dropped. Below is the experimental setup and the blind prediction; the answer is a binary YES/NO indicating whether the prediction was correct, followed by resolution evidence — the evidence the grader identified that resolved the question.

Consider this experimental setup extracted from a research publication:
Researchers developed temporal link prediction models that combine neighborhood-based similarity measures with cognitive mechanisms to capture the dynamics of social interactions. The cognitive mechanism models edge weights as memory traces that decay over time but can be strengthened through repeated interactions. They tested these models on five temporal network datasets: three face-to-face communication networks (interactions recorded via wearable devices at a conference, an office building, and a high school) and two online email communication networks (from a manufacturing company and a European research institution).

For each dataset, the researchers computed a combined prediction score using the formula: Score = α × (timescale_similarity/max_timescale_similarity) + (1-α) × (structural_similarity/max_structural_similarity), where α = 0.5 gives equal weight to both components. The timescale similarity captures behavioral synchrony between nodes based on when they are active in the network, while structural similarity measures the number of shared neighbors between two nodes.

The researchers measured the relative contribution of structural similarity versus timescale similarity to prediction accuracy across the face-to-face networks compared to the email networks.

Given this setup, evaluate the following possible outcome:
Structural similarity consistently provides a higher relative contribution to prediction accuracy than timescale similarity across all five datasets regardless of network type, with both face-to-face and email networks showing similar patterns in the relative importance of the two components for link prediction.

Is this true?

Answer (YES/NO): NO